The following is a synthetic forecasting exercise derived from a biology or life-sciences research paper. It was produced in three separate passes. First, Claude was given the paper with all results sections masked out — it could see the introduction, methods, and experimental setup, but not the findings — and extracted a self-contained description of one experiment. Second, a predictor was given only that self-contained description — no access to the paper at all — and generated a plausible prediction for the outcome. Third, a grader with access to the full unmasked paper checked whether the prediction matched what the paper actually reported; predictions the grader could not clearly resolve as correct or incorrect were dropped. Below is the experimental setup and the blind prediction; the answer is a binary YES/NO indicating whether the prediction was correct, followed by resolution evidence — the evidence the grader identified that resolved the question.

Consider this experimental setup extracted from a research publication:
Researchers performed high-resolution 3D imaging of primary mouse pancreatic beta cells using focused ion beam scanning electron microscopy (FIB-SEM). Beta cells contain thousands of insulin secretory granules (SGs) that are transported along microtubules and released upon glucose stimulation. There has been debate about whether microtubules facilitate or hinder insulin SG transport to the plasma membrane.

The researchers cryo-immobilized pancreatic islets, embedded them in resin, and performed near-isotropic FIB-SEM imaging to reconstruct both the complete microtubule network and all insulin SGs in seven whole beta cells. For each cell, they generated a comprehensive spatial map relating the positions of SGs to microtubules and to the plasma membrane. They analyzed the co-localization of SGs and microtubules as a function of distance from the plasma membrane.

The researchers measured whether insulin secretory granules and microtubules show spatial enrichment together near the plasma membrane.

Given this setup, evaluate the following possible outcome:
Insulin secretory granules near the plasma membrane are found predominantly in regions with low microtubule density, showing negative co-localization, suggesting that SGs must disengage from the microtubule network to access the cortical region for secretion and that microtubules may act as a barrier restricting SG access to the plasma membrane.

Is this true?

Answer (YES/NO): NO